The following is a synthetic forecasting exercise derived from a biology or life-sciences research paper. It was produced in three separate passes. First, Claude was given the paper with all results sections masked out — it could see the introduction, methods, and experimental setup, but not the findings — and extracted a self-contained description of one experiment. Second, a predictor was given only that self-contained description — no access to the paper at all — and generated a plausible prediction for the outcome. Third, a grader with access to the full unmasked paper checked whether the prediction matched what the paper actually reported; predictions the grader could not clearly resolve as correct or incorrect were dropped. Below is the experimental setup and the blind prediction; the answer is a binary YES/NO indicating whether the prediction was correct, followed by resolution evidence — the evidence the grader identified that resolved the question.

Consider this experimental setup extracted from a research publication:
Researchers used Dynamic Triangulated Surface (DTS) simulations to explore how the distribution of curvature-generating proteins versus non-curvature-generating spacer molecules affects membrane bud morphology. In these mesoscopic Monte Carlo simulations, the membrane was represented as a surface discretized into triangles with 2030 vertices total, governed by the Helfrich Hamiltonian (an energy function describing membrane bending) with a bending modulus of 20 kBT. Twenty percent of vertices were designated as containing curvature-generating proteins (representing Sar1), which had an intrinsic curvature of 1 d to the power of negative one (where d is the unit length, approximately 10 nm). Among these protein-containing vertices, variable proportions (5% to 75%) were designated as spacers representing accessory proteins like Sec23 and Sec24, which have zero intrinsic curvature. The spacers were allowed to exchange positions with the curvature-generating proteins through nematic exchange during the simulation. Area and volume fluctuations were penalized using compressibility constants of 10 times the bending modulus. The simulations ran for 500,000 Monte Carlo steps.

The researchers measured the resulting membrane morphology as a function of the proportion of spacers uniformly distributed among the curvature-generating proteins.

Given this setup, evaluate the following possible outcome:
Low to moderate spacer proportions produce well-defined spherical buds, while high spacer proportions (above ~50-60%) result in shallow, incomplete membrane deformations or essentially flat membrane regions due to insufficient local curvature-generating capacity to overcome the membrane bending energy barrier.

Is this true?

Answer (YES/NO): NO